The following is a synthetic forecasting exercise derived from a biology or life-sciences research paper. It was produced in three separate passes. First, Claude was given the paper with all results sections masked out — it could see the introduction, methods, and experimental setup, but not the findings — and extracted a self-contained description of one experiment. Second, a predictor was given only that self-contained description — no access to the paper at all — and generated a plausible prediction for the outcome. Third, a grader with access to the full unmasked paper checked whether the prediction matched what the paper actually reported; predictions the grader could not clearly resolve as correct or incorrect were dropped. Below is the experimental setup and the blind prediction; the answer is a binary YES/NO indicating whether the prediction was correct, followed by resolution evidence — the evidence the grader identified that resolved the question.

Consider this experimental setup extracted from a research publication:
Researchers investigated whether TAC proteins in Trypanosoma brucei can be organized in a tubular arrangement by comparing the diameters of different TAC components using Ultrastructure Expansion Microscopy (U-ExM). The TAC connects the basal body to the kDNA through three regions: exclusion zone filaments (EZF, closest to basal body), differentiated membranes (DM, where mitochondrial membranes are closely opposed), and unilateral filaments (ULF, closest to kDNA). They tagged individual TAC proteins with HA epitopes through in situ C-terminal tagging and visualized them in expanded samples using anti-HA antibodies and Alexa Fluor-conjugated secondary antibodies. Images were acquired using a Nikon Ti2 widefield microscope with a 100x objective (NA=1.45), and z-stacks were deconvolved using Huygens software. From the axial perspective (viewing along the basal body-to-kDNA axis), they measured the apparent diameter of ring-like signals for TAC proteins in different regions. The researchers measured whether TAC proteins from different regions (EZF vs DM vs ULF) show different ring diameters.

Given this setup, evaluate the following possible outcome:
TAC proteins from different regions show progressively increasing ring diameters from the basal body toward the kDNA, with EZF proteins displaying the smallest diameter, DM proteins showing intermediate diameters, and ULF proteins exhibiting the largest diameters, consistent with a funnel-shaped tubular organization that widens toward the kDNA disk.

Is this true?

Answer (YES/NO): NO